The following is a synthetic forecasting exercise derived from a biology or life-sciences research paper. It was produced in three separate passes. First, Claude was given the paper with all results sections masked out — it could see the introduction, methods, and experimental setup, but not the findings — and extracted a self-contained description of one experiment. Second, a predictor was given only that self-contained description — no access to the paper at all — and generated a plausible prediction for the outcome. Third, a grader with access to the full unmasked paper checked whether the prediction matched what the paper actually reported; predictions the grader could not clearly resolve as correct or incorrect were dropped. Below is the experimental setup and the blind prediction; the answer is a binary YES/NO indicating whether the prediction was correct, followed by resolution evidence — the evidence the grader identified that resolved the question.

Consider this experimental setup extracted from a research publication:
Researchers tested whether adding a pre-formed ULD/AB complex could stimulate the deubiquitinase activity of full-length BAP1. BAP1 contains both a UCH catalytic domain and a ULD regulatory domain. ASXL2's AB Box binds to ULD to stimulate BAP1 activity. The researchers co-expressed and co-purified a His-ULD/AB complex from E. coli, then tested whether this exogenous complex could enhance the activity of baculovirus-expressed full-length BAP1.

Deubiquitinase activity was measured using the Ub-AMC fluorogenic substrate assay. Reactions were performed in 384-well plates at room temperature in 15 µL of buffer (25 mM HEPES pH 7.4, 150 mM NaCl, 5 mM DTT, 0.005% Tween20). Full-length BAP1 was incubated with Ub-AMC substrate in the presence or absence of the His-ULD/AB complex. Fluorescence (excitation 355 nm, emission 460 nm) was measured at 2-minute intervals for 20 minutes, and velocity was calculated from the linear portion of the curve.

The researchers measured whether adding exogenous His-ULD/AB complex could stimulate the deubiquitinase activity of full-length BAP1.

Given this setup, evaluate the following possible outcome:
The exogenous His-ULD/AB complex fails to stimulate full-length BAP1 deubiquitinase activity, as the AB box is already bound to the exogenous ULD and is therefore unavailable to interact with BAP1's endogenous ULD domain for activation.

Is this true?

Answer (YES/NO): NO